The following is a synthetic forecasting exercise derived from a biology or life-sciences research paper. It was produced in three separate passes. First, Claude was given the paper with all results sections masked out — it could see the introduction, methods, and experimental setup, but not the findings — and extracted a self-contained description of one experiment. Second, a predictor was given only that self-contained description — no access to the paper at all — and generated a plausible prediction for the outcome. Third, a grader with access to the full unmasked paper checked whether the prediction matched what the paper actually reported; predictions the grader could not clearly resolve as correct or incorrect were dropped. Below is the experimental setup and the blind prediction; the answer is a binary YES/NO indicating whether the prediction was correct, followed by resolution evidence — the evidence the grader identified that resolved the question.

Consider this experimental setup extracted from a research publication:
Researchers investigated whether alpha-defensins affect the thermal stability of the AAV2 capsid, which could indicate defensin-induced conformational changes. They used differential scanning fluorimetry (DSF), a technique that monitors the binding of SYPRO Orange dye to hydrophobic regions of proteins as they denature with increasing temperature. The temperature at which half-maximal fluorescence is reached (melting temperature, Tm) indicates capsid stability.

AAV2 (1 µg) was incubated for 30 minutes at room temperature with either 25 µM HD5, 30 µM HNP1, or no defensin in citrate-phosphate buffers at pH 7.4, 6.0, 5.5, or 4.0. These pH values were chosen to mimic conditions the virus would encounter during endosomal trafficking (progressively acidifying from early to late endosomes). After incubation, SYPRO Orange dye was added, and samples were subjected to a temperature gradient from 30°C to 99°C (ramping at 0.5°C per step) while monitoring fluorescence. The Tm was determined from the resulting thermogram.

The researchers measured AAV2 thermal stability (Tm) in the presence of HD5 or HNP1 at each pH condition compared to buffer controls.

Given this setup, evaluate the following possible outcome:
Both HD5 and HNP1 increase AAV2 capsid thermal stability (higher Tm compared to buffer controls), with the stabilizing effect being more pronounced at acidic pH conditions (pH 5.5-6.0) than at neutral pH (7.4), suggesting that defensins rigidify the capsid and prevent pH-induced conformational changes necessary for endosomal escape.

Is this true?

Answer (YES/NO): NO